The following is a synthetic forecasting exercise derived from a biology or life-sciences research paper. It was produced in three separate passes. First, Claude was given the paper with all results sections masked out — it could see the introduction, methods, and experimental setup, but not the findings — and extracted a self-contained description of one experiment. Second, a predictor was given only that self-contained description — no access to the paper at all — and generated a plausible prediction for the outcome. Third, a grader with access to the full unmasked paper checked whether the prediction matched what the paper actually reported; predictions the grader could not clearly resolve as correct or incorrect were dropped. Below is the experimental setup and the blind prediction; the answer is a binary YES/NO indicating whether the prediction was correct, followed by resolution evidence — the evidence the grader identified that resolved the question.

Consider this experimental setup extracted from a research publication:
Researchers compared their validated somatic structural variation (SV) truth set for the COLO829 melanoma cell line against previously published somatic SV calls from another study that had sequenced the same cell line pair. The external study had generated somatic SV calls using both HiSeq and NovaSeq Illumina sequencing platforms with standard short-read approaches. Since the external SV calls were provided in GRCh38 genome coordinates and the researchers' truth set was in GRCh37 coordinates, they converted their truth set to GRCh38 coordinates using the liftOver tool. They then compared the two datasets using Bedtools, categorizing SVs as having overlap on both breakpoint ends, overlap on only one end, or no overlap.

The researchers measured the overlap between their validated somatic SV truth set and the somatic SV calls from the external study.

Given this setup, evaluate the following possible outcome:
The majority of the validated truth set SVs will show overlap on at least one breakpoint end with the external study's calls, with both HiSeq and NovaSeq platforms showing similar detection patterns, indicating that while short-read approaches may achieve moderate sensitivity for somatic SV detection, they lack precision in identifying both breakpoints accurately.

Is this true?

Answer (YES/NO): NO